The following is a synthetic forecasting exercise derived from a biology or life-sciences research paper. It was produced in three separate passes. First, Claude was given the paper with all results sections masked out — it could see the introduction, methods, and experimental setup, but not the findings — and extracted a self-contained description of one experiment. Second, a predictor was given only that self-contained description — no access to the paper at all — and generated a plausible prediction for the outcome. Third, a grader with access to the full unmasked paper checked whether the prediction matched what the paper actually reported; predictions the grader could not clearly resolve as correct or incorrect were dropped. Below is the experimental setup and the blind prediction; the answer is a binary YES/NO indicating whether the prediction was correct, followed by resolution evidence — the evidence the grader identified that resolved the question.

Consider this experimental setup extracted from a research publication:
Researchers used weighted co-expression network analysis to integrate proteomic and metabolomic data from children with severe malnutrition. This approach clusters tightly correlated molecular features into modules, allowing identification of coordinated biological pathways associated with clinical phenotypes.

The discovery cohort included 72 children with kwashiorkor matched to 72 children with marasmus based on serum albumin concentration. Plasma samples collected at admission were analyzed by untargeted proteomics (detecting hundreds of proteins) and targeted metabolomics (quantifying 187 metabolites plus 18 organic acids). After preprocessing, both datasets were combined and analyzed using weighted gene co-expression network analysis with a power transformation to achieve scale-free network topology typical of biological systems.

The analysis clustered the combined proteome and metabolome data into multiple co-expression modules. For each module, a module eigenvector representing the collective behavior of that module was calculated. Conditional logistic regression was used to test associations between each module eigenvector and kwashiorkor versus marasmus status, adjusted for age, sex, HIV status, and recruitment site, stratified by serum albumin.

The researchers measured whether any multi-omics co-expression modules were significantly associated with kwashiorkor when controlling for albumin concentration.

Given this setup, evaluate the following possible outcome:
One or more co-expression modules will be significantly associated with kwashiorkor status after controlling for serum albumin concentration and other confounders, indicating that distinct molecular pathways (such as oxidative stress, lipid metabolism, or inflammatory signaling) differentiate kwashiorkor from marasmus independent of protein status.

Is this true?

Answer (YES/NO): YES